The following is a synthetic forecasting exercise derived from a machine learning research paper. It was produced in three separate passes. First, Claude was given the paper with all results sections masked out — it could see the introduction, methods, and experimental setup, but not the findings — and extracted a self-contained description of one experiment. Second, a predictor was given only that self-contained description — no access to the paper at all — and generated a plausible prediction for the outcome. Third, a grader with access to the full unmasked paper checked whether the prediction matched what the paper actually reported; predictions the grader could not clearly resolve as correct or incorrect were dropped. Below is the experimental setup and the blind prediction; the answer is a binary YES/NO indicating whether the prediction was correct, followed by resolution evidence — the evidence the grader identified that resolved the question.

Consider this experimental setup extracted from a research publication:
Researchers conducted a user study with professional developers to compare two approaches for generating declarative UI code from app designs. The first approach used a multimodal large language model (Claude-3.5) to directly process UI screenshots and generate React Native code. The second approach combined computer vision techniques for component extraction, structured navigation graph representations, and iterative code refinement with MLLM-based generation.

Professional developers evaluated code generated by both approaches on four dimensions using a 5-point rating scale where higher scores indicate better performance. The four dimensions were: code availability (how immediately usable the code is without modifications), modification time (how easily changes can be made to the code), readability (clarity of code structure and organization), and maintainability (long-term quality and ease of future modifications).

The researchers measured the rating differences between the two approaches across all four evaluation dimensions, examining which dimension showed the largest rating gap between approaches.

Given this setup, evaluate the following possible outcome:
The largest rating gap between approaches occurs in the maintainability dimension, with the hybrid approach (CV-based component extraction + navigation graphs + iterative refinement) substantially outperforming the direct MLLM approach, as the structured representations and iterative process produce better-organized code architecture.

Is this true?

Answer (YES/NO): NO